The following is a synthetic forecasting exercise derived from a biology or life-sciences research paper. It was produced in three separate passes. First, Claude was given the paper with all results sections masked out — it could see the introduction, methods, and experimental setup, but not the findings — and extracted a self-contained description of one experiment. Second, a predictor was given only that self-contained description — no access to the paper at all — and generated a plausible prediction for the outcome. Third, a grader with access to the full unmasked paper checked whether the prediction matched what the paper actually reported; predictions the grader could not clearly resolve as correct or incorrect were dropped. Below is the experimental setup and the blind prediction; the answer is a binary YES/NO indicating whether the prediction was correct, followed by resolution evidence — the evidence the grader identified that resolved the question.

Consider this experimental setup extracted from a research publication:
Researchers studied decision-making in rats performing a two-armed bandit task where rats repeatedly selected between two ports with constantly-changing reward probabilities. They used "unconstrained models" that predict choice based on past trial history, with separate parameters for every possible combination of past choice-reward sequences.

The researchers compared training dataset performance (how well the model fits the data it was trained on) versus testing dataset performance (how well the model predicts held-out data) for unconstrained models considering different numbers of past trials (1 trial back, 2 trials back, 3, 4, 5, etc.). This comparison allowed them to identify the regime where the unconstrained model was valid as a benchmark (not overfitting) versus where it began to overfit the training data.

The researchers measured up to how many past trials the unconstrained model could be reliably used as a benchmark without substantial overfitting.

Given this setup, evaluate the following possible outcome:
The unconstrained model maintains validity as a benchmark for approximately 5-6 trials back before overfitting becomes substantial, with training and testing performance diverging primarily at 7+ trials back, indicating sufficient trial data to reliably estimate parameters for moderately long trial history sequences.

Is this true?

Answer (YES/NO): NO